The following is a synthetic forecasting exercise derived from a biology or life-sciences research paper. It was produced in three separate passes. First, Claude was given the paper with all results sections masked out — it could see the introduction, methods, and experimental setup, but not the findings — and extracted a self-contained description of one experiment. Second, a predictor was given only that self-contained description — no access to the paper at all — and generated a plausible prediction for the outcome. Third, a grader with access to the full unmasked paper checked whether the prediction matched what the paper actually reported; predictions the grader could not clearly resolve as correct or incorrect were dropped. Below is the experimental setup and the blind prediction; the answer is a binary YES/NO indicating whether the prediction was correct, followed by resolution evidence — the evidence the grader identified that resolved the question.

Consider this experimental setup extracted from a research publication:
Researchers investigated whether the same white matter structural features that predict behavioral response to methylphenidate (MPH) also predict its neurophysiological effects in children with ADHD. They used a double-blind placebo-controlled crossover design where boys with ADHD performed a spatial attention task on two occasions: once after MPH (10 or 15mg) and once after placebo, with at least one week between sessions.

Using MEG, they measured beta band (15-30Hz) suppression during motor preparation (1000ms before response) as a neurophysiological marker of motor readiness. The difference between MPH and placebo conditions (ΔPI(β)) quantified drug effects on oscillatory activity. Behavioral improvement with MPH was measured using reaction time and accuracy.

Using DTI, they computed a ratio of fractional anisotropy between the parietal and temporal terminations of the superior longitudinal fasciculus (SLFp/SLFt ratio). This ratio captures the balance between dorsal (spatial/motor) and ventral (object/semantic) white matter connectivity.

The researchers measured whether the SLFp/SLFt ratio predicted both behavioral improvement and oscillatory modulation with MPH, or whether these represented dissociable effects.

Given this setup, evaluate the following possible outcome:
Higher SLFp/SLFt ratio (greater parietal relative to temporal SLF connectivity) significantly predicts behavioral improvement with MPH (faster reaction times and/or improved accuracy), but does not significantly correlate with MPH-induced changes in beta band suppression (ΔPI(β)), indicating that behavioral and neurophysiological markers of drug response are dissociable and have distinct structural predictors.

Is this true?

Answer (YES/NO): NO